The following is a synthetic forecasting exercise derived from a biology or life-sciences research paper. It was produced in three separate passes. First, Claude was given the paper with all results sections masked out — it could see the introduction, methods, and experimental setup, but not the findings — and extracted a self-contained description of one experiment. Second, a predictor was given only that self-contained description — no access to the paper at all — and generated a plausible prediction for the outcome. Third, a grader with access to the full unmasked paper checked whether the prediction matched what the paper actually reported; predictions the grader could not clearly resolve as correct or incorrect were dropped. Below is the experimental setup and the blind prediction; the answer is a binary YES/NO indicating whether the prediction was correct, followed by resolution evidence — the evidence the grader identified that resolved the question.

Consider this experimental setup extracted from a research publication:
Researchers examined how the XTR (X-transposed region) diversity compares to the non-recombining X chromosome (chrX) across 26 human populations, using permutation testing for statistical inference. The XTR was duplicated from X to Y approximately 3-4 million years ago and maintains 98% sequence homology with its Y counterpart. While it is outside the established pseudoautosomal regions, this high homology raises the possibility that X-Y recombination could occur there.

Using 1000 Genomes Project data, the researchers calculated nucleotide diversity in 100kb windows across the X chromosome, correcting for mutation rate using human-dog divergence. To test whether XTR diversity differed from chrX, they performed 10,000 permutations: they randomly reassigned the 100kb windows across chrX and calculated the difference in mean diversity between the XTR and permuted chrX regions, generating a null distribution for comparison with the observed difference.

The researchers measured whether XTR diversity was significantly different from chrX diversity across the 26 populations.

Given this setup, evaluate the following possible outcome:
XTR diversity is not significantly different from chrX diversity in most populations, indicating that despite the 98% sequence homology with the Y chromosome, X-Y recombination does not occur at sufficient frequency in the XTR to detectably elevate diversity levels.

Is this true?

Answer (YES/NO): NO